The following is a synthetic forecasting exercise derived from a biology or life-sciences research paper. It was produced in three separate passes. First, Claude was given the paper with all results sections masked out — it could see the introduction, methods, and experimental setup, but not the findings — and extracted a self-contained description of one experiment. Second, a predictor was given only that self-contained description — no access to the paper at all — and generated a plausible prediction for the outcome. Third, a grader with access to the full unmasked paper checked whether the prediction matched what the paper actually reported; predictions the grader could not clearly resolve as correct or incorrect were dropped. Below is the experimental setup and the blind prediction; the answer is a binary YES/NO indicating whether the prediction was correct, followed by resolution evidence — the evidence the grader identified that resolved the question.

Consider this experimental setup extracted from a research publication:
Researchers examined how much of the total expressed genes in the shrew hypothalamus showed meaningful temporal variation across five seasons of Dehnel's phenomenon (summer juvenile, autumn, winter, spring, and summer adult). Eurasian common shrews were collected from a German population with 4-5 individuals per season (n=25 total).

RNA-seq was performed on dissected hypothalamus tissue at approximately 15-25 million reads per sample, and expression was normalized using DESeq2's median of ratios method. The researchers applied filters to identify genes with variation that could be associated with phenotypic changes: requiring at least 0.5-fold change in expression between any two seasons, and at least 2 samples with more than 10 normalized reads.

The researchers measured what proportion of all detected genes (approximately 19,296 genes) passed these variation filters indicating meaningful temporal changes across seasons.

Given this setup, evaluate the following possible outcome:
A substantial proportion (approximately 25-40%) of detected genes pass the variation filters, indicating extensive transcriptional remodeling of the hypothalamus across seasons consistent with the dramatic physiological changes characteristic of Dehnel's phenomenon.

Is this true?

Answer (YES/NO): NO